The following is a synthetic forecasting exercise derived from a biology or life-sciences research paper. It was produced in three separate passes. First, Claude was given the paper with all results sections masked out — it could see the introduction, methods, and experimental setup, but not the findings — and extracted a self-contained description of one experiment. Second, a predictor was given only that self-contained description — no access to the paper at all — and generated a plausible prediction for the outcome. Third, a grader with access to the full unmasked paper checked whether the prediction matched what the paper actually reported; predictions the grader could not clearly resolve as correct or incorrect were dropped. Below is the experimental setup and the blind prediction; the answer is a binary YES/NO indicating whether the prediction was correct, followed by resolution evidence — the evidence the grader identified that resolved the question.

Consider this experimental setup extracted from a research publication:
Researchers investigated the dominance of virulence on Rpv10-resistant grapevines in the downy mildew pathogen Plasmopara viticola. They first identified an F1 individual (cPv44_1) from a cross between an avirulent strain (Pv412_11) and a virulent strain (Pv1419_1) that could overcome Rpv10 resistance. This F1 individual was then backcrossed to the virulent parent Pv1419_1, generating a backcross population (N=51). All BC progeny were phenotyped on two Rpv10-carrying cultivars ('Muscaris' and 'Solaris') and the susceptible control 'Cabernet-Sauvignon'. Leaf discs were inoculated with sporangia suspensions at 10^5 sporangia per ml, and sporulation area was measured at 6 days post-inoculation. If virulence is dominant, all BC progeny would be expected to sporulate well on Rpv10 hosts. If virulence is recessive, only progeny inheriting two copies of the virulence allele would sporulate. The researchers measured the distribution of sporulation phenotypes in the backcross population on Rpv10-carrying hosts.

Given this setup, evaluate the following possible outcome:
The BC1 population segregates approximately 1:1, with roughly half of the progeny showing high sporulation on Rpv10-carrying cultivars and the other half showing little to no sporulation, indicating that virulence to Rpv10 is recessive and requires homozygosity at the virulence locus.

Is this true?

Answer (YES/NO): NO